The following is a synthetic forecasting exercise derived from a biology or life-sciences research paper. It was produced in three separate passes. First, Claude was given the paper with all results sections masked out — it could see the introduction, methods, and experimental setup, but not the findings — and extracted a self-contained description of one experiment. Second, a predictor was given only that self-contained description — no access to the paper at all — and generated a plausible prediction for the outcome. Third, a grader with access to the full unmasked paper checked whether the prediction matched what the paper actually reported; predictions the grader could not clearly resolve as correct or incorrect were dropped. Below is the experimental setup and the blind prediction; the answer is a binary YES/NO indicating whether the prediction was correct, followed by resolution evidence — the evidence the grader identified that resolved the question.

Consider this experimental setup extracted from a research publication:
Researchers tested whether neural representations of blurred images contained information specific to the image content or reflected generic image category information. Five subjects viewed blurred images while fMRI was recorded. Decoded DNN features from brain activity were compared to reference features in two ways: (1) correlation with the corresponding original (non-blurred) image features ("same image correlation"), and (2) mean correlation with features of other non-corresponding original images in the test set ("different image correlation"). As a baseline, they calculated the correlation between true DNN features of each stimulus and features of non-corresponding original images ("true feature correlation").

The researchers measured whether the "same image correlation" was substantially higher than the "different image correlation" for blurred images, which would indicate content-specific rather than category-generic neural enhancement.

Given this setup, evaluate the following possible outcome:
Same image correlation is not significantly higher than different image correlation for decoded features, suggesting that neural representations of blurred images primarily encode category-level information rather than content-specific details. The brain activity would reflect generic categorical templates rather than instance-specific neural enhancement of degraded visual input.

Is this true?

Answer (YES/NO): NO